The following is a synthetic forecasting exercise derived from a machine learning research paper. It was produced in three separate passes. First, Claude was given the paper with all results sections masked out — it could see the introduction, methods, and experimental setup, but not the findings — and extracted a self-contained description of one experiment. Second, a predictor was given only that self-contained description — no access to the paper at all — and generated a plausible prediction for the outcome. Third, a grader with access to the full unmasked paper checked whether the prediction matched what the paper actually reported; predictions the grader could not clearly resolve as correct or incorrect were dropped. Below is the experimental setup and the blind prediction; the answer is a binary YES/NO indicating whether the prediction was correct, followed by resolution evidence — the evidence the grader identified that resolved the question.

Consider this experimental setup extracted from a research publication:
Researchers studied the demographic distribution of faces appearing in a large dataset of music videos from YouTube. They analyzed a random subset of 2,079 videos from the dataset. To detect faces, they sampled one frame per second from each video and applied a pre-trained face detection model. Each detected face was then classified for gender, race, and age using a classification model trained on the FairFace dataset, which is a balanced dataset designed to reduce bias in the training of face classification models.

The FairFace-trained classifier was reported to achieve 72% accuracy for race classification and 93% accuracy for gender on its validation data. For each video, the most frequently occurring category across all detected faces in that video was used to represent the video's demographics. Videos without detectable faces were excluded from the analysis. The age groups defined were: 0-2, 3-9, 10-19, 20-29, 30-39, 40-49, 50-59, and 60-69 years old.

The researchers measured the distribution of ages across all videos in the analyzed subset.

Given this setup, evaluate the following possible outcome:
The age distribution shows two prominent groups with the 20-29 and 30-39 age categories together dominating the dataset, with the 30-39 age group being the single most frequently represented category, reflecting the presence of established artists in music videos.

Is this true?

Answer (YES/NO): NO